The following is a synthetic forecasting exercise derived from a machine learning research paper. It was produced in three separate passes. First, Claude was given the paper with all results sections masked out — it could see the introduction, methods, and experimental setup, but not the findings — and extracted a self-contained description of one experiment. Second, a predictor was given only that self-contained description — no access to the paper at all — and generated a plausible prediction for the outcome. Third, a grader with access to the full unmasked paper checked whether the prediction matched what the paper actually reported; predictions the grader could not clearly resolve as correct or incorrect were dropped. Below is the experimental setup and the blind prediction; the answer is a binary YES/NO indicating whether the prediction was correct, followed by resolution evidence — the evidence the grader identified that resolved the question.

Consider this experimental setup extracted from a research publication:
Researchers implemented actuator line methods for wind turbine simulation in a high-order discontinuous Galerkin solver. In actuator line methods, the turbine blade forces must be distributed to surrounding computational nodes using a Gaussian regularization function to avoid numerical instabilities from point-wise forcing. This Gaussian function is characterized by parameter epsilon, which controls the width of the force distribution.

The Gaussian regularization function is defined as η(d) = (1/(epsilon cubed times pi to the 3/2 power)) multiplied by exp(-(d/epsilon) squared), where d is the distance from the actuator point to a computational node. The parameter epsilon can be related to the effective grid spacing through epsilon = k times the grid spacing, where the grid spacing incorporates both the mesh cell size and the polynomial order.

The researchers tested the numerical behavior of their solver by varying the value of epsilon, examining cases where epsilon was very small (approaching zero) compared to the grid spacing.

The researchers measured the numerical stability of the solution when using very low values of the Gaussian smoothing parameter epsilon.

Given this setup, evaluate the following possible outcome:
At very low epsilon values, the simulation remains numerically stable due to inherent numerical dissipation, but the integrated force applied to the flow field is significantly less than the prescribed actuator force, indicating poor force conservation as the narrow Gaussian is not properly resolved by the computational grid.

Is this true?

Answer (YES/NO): NO